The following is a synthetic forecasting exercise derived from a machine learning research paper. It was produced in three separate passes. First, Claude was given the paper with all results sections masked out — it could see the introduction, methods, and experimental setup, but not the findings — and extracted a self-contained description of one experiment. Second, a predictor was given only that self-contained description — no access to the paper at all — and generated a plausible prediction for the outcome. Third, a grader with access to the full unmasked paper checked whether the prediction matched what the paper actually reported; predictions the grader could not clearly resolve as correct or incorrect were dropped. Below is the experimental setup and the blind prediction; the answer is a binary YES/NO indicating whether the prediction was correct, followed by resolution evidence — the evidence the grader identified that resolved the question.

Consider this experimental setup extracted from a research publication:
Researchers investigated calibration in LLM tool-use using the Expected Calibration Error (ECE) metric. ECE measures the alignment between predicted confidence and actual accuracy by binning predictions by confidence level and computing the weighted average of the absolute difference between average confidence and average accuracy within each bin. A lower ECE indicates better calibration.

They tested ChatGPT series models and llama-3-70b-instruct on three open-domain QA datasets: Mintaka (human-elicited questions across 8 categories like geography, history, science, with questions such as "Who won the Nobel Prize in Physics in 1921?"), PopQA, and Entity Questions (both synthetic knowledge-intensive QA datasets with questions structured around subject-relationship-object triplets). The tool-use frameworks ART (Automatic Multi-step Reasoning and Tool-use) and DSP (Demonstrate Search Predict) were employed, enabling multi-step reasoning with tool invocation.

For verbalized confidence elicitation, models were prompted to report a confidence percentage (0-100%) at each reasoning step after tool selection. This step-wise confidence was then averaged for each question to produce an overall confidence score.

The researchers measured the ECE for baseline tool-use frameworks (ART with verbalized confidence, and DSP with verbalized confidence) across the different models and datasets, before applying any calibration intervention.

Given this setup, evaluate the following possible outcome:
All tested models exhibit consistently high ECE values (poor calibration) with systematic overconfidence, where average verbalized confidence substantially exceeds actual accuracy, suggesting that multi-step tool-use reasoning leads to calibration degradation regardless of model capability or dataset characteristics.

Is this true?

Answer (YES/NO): YES